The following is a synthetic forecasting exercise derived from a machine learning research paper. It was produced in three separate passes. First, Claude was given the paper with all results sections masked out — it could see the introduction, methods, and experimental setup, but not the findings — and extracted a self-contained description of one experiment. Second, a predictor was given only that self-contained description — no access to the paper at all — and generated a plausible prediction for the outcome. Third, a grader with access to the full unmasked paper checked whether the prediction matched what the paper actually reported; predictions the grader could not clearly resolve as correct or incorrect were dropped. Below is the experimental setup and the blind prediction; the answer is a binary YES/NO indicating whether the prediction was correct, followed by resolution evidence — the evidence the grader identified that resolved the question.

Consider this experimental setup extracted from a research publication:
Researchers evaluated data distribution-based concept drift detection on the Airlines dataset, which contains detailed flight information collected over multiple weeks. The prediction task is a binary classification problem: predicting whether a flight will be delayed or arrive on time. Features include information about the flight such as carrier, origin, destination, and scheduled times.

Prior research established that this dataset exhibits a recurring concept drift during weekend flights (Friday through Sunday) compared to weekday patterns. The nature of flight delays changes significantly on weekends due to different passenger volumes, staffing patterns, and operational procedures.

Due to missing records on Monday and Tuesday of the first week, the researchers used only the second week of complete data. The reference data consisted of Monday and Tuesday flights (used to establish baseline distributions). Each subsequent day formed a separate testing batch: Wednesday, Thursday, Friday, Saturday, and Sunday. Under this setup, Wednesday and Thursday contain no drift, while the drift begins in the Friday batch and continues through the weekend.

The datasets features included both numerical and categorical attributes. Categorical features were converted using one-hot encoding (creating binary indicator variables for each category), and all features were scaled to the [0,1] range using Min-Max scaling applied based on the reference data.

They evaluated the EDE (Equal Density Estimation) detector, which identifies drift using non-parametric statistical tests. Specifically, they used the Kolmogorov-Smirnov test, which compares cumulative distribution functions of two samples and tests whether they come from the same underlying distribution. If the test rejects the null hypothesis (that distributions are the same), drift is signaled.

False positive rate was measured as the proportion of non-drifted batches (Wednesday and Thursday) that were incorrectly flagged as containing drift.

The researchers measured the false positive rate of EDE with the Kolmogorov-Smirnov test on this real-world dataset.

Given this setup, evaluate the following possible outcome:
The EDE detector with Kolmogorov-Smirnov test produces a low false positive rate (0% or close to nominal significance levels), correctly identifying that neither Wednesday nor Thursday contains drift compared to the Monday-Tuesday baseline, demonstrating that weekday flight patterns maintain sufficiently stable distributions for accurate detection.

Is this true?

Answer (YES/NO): NO